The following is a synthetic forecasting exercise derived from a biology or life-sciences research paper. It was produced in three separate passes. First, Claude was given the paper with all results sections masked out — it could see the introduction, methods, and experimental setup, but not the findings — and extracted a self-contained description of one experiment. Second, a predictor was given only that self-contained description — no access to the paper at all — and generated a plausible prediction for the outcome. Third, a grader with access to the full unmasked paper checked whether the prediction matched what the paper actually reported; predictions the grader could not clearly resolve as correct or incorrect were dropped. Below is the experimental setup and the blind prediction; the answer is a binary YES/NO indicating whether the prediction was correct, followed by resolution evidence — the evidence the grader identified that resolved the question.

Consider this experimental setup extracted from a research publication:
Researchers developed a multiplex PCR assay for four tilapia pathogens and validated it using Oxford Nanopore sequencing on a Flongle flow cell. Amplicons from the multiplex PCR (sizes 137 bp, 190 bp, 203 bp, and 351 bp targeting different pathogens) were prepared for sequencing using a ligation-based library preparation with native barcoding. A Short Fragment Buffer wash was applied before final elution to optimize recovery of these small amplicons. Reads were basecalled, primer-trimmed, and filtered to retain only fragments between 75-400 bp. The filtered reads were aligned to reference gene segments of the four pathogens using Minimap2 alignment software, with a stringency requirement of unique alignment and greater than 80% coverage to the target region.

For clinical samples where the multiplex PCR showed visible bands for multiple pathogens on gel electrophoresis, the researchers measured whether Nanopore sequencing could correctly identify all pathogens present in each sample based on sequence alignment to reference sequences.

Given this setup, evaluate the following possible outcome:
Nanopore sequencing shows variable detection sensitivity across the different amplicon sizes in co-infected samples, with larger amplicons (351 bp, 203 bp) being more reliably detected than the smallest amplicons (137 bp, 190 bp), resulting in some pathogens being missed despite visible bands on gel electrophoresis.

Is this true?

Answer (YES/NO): NO